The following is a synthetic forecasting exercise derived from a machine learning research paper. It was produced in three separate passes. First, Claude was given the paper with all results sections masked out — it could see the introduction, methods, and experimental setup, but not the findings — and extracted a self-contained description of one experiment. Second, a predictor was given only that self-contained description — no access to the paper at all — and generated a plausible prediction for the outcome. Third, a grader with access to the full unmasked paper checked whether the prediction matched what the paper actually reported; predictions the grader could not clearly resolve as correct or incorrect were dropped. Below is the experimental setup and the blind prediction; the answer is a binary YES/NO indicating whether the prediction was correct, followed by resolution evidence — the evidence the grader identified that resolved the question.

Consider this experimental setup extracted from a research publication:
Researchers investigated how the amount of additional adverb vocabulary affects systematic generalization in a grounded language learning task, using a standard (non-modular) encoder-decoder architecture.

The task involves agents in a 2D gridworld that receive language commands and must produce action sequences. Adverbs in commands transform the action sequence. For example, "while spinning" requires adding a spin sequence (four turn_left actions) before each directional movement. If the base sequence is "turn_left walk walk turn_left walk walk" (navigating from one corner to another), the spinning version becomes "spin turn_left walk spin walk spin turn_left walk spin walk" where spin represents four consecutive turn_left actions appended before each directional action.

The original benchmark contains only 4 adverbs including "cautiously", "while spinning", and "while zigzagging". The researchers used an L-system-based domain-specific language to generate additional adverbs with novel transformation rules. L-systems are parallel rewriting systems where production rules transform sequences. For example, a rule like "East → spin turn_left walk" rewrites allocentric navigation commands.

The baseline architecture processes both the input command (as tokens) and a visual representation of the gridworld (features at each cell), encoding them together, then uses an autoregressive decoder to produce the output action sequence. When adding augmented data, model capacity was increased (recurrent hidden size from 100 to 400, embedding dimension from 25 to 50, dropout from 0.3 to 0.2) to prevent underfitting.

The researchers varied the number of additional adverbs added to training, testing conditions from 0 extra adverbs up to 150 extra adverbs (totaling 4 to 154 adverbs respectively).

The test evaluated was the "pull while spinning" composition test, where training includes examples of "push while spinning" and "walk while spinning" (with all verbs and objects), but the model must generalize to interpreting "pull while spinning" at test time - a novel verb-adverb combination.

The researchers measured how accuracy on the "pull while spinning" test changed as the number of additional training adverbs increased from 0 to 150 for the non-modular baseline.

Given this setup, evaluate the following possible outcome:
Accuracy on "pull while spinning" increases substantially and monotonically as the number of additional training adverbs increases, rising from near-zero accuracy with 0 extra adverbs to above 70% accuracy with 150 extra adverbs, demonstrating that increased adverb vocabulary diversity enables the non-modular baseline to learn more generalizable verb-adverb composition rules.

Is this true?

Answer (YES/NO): NO